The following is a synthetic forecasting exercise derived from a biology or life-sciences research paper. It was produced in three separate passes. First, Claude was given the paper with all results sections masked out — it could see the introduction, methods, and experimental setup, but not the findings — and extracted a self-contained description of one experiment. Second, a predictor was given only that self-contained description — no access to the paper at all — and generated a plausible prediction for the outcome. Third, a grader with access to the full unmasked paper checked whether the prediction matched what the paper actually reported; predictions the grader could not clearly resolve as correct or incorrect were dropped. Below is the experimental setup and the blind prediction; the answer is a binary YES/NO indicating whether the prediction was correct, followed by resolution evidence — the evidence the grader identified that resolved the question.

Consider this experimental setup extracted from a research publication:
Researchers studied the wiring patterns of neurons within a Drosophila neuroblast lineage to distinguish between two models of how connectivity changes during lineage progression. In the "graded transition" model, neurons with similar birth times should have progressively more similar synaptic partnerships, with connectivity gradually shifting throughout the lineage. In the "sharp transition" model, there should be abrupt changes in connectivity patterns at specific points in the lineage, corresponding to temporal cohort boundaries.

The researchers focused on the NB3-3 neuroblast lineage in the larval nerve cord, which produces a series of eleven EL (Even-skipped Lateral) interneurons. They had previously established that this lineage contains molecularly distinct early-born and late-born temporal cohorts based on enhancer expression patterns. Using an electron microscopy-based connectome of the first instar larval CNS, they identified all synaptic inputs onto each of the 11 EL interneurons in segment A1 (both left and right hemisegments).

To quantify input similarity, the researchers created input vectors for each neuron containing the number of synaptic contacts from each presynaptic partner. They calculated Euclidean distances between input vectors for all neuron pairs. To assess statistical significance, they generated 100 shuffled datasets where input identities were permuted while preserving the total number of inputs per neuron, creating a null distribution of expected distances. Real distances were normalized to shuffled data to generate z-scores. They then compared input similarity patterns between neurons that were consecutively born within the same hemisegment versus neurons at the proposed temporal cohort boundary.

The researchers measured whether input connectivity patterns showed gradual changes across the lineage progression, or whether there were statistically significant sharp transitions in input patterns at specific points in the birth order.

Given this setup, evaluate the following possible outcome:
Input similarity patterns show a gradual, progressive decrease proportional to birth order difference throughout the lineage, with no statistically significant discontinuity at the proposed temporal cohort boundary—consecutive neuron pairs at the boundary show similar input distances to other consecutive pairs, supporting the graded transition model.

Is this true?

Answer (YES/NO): NO